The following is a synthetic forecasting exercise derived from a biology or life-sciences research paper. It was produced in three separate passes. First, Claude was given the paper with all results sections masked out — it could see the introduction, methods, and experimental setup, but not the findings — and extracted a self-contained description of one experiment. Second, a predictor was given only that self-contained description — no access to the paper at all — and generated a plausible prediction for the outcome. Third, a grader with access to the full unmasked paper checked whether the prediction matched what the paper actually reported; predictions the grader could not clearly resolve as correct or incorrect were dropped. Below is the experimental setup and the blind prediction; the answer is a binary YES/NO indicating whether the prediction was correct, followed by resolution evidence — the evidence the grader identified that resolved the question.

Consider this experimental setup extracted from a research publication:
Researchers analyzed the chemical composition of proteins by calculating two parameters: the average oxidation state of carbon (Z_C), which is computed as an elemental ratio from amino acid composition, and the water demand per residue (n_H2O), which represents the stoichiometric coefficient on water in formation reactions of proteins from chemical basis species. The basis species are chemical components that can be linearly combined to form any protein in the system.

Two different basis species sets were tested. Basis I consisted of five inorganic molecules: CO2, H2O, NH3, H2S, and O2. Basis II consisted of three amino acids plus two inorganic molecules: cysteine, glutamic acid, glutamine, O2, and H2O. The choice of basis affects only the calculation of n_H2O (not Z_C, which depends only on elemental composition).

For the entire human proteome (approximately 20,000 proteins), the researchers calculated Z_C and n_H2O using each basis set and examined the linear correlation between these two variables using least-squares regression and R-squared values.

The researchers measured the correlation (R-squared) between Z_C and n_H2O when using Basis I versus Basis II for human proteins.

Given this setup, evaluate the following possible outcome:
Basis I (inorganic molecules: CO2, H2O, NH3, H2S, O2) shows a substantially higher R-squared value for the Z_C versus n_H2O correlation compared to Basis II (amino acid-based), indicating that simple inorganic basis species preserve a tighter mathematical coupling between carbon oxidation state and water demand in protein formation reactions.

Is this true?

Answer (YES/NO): YES